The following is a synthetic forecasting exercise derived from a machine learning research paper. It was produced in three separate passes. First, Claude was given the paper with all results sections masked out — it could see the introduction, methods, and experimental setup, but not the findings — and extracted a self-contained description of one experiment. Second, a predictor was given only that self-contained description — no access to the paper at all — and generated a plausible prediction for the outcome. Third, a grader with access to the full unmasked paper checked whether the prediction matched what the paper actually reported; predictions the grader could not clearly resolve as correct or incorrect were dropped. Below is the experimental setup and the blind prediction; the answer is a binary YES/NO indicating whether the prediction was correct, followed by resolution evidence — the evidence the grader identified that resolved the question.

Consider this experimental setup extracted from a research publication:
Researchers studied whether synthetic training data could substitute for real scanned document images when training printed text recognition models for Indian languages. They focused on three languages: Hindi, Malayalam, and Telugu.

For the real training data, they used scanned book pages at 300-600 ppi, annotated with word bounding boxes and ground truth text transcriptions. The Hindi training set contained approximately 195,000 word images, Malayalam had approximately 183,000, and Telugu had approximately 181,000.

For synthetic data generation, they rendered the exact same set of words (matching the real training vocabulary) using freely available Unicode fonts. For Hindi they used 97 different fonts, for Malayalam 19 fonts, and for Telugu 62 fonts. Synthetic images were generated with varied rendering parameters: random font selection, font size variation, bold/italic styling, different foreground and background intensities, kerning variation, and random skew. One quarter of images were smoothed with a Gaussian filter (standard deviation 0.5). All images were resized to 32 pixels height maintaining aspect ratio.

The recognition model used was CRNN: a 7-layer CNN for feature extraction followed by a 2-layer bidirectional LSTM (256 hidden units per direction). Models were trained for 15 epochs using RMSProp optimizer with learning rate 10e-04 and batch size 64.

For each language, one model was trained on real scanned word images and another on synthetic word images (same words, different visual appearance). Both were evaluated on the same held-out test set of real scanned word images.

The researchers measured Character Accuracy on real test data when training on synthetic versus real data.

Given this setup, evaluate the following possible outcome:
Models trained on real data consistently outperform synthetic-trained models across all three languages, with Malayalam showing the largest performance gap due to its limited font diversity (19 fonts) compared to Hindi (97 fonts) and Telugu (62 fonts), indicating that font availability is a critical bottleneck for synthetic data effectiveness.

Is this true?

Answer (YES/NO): NO